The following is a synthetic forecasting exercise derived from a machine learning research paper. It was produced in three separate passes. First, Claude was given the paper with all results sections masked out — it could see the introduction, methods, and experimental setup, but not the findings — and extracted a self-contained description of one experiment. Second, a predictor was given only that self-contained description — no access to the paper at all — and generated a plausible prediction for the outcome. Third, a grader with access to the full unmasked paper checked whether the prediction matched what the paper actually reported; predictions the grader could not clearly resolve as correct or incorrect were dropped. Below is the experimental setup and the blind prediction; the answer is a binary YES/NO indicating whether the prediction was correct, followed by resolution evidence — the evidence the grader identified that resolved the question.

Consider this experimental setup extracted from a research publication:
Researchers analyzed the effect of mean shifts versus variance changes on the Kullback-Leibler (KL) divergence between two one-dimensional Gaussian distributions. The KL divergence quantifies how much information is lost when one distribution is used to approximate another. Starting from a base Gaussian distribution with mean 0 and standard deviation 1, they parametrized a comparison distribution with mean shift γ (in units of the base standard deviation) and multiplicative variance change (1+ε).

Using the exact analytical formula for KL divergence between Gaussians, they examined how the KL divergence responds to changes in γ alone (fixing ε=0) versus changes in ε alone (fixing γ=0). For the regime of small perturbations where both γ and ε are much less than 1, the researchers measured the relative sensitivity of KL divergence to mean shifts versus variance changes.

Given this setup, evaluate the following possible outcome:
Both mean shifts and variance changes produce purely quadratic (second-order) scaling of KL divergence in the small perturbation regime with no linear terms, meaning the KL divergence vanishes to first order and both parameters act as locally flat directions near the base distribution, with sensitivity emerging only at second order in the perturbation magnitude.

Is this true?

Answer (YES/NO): YES